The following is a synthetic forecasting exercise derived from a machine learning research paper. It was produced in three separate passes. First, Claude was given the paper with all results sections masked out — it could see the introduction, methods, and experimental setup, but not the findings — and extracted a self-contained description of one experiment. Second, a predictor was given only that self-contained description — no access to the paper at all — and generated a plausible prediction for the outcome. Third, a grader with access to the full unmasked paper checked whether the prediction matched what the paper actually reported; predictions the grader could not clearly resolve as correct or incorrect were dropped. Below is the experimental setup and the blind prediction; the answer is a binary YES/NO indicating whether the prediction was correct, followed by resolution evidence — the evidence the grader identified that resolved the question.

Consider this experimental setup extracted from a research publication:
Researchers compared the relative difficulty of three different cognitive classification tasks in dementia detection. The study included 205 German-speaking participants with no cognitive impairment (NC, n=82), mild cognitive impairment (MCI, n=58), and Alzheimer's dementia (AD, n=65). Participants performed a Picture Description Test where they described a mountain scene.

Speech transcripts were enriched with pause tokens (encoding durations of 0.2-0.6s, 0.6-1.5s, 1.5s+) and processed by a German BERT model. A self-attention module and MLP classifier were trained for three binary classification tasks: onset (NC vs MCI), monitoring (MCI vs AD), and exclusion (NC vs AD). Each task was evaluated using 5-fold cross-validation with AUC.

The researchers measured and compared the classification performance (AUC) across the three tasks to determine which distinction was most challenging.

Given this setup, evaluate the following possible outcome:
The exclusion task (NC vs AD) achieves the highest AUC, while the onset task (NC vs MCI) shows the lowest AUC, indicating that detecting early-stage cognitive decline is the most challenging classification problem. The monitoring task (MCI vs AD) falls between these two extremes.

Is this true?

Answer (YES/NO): YES